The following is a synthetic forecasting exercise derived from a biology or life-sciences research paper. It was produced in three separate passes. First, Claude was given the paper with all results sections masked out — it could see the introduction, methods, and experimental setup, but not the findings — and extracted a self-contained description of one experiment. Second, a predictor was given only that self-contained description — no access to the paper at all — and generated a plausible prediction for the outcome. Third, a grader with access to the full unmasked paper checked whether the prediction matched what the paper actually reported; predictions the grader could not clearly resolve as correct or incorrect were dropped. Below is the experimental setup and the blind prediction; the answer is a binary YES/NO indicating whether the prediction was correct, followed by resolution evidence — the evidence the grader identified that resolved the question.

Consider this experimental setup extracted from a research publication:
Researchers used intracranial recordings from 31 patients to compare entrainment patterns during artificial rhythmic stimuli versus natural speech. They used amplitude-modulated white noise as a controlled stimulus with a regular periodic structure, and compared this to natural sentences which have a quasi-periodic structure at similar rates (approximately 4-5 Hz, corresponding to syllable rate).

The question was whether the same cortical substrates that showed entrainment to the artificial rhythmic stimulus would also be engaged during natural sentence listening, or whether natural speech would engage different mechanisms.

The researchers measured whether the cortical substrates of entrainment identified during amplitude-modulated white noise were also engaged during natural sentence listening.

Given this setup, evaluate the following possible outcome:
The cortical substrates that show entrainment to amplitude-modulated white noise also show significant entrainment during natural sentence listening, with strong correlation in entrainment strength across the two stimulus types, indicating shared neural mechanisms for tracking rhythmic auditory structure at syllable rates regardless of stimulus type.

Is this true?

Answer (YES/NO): YES